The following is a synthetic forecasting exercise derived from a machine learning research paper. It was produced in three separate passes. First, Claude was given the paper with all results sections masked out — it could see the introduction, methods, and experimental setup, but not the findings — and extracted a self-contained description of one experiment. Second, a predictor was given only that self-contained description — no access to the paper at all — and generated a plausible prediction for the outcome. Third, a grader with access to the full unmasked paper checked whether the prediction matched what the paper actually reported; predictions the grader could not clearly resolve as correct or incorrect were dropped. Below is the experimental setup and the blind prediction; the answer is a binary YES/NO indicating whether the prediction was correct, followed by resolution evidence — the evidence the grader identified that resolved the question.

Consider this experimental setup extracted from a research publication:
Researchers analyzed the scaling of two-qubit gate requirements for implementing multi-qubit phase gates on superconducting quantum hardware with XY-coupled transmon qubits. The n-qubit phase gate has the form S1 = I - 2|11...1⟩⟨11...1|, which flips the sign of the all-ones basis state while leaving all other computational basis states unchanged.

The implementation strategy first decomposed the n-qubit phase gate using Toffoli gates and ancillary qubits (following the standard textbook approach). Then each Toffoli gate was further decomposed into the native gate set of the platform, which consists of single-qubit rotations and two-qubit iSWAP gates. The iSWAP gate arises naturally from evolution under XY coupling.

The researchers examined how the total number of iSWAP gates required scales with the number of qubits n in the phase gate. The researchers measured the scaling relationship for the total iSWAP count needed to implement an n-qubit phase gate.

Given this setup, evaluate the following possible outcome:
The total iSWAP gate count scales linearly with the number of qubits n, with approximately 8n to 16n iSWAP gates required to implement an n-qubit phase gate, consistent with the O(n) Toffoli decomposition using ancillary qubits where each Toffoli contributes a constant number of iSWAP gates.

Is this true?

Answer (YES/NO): NO